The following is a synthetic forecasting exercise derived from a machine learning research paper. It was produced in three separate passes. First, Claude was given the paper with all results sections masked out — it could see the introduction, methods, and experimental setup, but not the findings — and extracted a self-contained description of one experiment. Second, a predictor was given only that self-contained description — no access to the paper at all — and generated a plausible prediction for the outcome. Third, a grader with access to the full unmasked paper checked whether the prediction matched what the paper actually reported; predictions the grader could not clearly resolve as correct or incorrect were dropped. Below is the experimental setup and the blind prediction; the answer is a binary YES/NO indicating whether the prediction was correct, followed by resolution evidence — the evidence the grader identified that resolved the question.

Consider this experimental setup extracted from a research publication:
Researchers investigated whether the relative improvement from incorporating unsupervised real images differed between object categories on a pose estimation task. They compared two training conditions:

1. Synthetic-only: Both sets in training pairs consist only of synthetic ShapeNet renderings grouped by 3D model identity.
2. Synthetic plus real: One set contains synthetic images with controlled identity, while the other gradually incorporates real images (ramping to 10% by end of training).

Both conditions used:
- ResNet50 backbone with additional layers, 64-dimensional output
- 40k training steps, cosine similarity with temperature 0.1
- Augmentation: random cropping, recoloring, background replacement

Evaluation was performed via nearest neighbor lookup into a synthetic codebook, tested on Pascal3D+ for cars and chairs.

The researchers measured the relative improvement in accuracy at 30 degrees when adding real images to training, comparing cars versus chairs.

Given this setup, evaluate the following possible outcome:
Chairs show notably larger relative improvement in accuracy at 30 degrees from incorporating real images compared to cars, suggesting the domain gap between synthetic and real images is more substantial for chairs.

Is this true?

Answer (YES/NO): YES